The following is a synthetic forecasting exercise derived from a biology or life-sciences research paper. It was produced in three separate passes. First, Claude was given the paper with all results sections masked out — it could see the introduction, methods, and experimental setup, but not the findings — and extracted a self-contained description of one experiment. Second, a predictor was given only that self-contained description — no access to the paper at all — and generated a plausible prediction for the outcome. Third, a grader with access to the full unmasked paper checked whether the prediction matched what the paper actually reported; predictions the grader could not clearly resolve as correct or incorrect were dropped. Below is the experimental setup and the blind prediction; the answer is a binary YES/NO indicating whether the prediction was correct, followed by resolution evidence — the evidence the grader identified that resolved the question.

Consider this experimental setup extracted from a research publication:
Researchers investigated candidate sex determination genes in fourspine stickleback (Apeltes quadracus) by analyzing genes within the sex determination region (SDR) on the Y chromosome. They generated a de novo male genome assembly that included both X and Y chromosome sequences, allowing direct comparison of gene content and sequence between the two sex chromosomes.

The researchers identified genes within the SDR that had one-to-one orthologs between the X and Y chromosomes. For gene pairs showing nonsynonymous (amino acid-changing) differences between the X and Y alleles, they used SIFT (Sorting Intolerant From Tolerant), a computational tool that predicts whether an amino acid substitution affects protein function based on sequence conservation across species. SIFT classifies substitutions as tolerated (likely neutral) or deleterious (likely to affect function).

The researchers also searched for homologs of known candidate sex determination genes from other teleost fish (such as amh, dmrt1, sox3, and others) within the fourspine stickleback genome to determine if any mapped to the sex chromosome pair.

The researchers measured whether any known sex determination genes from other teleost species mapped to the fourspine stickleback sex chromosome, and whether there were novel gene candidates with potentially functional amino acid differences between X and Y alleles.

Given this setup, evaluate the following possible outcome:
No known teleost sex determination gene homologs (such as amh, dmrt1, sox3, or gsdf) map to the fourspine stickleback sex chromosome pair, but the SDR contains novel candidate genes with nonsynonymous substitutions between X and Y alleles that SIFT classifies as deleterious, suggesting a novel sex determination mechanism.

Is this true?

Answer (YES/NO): YES